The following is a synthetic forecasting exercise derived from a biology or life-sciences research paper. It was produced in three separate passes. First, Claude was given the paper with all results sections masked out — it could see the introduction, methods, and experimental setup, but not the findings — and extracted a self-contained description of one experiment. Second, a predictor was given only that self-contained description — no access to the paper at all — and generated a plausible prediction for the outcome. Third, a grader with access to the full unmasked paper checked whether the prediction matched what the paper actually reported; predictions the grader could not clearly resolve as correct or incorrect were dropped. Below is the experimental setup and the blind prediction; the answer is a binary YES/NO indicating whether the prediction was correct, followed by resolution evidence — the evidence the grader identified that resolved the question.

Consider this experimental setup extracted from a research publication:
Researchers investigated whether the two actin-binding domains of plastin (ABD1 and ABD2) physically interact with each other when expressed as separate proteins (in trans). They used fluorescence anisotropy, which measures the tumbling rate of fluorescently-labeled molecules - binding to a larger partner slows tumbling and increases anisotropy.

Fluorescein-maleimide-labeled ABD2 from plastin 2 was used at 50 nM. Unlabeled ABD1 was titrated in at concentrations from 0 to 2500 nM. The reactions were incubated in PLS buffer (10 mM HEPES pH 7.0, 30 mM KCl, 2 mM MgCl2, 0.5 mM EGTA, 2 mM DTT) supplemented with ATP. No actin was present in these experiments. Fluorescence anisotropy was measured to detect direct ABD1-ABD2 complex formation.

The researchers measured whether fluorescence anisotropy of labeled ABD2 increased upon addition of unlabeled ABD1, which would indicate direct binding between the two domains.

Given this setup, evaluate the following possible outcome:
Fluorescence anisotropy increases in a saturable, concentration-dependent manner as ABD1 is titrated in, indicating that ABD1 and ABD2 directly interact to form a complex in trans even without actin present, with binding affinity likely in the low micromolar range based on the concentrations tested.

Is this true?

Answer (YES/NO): NO